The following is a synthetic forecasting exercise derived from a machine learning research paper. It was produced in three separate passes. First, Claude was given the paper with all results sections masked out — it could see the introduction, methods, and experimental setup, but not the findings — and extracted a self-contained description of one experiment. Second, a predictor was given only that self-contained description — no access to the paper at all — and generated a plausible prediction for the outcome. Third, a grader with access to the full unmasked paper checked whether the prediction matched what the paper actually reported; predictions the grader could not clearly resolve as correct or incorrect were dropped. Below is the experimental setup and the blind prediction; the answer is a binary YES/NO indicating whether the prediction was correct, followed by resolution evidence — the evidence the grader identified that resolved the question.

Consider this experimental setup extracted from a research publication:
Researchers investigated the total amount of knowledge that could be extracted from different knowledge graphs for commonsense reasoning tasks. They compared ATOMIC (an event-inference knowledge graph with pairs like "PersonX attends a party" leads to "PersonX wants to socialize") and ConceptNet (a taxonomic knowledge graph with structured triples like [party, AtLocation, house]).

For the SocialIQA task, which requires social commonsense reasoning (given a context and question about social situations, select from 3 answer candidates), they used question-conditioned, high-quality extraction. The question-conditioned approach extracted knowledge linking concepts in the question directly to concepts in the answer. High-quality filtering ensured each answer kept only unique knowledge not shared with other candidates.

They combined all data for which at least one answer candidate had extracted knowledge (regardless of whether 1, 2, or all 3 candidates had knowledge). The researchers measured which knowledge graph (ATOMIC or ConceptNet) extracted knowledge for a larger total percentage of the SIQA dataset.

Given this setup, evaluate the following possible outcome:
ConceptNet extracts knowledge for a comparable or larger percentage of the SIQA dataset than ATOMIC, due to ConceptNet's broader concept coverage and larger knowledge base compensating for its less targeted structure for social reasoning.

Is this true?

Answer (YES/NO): NO